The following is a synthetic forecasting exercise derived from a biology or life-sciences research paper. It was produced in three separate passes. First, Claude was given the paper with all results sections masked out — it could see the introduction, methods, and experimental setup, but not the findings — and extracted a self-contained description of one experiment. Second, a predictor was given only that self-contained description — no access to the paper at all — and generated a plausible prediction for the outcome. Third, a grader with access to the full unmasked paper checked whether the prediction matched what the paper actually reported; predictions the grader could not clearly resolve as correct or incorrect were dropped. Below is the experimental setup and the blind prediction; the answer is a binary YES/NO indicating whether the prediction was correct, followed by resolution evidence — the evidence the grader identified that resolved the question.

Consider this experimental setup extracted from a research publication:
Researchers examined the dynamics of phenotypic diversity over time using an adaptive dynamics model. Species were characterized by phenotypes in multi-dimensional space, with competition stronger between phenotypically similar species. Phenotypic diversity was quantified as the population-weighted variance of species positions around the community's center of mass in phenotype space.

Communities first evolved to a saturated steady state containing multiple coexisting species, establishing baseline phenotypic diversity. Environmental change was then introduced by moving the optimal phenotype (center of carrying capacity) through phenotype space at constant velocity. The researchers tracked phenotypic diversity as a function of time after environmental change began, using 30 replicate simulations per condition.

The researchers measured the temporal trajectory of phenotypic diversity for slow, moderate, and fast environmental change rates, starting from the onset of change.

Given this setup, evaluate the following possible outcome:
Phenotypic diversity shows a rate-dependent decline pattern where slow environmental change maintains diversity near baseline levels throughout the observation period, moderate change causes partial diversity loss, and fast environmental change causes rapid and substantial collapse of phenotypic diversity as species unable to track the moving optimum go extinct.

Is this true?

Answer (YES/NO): YES